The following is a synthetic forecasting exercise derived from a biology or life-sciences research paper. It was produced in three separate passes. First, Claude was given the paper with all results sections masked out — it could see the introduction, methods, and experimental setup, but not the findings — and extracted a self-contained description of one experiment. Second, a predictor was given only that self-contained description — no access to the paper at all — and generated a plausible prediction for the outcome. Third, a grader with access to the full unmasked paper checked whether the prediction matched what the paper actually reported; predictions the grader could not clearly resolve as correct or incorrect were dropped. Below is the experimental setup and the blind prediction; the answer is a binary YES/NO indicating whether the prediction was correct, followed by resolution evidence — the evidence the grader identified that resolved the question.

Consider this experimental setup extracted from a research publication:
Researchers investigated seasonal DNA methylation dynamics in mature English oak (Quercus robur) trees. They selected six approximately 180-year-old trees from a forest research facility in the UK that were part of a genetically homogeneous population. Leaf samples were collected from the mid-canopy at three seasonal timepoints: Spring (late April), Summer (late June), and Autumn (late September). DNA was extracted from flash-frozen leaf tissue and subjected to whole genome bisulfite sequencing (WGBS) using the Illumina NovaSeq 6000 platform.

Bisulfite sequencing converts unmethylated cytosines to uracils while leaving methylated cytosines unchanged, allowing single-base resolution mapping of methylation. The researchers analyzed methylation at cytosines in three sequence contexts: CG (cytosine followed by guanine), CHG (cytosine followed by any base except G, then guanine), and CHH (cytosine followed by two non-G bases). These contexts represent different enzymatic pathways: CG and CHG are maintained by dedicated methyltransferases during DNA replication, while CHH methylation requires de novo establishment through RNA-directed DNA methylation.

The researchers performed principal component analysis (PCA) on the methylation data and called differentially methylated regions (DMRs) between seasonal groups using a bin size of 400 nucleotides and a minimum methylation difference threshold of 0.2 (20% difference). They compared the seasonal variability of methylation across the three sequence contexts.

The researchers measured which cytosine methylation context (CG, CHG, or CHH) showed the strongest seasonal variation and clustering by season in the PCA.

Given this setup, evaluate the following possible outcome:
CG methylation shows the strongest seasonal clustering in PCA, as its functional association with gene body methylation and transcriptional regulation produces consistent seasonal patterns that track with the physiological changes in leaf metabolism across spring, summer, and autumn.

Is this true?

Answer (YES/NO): NO